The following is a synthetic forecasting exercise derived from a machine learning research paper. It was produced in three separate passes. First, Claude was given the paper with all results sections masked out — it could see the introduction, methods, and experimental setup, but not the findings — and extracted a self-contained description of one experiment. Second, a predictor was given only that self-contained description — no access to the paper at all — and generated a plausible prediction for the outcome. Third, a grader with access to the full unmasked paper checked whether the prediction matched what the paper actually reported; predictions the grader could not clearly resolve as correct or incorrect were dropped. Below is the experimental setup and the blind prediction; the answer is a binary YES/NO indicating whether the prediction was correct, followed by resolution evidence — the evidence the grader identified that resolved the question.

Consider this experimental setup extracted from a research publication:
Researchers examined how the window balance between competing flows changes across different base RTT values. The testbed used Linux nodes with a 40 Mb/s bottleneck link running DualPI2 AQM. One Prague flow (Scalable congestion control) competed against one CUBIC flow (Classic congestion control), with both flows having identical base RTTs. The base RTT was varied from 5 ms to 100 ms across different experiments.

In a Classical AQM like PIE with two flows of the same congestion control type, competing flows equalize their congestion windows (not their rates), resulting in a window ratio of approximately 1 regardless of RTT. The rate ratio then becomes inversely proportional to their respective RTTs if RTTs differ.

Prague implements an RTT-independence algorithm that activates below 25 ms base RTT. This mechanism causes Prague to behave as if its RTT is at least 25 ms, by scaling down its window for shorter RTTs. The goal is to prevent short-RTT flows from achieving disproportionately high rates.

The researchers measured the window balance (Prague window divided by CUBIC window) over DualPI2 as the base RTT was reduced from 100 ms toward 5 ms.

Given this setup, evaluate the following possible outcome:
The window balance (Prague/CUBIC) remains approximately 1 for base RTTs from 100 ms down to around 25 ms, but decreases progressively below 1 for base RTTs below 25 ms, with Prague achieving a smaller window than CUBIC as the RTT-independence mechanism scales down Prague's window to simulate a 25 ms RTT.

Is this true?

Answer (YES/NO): NO